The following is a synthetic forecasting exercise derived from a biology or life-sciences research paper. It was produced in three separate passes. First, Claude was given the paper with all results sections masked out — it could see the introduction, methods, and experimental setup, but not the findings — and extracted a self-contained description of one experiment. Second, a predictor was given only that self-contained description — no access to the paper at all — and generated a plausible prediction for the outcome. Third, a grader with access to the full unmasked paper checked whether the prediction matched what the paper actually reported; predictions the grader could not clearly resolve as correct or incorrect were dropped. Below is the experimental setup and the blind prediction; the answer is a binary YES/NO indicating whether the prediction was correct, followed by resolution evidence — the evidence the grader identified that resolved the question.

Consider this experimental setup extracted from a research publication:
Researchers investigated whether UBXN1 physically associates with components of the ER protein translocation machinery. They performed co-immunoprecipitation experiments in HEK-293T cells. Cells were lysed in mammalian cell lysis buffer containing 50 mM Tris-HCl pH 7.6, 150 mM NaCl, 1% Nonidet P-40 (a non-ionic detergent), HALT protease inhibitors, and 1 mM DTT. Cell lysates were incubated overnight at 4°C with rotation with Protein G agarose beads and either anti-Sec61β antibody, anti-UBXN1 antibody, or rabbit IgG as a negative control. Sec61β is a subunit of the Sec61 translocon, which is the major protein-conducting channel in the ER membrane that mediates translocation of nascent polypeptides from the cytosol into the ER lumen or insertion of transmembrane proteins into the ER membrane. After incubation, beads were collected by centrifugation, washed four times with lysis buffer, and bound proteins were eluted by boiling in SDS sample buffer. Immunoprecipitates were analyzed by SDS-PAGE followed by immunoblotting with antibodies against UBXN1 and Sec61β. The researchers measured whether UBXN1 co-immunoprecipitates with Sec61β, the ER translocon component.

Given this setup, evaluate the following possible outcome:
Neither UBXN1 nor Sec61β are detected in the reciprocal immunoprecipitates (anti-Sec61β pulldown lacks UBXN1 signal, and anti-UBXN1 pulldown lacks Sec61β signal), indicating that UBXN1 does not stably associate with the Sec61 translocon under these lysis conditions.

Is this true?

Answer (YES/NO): YES